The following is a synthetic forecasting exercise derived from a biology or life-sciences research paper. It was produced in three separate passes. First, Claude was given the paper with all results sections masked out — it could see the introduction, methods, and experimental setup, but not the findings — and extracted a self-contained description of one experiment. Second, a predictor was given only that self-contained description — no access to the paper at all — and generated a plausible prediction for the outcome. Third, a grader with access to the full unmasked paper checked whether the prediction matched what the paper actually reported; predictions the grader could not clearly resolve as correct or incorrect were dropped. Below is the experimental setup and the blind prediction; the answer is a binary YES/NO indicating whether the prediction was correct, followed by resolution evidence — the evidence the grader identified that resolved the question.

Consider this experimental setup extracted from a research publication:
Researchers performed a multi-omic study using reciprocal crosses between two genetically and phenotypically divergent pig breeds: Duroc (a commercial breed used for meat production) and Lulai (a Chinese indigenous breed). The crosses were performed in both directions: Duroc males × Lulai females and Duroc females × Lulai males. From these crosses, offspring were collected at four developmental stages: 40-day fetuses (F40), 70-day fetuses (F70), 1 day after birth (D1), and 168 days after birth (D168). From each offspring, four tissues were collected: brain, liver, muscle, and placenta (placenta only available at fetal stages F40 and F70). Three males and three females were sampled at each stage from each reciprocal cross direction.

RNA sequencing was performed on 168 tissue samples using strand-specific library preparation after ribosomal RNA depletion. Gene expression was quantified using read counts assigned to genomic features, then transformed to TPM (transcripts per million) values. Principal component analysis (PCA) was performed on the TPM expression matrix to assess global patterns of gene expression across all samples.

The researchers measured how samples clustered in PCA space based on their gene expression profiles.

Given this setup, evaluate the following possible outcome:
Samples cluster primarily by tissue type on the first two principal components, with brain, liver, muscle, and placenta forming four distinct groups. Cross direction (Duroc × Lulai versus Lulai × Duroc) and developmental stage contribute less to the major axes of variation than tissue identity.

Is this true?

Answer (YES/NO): NO